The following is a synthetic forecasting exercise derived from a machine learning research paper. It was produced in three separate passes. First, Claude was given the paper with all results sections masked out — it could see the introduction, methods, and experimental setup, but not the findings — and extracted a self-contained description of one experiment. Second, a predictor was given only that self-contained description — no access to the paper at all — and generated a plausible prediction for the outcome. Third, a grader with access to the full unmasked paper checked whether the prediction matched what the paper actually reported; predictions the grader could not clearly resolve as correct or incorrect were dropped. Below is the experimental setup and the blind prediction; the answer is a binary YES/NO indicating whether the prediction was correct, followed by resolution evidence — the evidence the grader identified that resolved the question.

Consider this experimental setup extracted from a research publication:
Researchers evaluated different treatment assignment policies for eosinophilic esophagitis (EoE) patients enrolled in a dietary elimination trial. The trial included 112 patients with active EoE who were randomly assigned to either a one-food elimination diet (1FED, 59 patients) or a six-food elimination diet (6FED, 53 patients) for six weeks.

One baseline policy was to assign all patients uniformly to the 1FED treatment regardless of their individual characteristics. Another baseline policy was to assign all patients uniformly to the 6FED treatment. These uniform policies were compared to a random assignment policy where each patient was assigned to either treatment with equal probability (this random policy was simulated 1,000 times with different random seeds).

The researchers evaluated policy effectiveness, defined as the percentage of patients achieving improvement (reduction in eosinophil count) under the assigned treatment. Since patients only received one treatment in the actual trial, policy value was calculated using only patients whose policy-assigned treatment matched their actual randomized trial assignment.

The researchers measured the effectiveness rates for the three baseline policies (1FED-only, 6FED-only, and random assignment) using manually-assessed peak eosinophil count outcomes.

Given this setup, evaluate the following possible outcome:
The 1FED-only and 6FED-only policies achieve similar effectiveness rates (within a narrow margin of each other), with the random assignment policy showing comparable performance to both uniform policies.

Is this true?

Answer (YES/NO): YES